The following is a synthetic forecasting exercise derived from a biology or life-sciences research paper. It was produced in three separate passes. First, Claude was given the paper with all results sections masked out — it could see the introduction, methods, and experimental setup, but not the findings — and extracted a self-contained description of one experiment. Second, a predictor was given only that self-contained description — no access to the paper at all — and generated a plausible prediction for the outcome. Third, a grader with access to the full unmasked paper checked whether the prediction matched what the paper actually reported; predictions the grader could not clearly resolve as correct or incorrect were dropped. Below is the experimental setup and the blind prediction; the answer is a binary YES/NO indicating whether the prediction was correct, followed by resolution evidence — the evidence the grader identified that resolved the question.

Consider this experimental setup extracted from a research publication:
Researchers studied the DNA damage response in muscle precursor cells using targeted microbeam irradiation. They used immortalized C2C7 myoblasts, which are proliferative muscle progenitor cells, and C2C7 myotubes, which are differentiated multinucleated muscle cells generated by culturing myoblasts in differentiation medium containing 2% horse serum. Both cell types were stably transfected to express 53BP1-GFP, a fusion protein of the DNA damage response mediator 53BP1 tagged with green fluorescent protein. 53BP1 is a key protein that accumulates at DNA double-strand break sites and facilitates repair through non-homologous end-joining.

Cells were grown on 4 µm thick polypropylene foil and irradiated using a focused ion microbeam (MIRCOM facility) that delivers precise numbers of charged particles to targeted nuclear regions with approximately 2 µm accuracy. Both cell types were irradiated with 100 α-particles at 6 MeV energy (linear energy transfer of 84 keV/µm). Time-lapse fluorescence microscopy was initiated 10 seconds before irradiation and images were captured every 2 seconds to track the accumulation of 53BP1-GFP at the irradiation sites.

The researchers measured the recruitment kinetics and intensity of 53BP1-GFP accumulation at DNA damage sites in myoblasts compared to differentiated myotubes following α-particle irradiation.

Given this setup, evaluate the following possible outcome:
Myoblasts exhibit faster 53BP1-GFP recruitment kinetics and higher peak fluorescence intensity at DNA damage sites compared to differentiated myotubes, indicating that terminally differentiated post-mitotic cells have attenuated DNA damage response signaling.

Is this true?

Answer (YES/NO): YES